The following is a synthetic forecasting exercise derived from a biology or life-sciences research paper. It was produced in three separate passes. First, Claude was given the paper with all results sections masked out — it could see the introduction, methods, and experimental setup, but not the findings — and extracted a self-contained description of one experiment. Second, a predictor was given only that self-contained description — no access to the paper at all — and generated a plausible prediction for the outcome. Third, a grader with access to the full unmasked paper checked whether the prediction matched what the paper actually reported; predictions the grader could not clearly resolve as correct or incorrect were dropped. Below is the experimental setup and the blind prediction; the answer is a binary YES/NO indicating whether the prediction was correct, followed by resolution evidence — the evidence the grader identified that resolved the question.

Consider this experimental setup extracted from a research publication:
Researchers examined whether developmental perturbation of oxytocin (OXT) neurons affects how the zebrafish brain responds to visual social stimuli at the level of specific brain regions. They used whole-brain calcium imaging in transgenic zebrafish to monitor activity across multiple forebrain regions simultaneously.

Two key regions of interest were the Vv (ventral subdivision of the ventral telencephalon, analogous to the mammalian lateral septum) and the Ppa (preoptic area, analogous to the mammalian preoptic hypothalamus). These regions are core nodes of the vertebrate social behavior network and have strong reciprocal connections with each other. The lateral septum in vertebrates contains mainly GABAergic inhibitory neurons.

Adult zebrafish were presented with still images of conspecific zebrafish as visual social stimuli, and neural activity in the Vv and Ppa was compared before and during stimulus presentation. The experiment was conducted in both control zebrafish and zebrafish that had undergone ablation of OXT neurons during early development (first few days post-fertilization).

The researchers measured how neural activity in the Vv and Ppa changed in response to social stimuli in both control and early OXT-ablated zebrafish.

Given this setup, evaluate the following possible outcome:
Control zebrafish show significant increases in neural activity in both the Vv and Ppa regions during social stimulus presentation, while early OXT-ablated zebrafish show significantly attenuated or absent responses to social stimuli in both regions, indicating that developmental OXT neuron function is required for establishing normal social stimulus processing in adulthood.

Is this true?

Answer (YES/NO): NO